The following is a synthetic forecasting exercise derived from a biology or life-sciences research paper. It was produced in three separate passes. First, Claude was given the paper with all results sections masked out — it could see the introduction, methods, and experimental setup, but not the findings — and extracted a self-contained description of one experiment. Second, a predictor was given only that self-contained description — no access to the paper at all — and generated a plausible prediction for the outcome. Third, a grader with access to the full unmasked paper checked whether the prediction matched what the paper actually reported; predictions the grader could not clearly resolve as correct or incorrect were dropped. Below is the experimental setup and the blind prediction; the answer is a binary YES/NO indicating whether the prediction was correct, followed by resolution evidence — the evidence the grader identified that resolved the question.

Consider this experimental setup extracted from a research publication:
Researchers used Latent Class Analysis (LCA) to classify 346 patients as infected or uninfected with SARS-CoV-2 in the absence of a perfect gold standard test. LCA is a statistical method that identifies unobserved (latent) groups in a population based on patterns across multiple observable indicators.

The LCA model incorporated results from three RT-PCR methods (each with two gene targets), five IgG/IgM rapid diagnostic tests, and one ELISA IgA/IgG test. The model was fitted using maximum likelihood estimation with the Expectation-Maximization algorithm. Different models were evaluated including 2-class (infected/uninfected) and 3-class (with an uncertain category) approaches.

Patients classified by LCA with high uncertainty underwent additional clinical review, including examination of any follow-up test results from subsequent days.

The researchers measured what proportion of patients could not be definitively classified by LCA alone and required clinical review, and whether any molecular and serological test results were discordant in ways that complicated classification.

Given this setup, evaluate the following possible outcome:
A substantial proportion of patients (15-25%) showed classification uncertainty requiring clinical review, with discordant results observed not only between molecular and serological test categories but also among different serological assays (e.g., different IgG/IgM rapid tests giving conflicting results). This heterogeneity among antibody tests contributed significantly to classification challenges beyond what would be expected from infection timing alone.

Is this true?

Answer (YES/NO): NO